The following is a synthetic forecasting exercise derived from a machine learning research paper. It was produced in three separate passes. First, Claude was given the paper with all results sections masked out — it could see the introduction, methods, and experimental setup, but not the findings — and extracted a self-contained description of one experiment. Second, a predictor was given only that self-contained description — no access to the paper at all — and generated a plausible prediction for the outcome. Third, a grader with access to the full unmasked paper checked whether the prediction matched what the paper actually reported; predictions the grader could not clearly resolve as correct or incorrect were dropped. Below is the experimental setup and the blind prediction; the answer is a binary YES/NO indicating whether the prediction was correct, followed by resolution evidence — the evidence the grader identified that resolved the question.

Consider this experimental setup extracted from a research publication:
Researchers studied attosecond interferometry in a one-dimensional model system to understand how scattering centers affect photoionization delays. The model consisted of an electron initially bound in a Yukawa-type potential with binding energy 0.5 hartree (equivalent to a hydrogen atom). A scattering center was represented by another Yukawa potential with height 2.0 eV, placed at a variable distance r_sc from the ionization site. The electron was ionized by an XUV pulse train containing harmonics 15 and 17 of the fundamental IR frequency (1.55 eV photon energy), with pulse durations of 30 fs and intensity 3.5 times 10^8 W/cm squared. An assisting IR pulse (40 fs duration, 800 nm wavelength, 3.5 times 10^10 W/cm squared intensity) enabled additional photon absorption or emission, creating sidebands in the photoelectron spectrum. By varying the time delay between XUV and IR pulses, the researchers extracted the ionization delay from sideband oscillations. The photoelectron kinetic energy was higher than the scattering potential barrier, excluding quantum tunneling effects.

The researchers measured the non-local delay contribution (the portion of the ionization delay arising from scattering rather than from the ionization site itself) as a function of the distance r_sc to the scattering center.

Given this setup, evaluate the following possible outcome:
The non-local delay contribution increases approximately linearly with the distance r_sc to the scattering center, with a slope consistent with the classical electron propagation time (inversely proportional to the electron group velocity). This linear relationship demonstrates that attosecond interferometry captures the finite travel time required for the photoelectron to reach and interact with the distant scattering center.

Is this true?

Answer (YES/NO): NO